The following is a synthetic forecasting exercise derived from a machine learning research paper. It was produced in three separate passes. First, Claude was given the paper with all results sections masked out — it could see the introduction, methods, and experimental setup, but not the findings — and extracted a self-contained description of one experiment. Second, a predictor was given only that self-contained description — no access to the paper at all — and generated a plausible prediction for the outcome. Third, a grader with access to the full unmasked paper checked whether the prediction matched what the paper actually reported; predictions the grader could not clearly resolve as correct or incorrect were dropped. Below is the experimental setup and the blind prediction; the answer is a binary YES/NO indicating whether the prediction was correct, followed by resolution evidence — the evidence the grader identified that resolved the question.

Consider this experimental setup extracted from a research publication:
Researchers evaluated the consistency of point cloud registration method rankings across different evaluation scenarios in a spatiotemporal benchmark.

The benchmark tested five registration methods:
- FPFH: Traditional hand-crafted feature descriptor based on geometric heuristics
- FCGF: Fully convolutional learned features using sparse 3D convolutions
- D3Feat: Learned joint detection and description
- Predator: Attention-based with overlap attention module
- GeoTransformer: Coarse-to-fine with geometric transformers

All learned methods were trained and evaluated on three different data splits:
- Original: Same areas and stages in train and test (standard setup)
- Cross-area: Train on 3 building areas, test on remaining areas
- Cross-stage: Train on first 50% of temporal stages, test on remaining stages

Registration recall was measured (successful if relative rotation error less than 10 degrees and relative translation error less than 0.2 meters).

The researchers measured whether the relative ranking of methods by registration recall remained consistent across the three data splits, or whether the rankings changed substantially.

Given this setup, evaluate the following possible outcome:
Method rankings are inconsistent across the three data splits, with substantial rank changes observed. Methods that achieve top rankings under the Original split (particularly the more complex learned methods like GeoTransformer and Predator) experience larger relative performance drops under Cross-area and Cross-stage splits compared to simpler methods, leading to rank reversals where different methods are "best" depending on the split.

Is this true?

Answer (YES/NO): NO